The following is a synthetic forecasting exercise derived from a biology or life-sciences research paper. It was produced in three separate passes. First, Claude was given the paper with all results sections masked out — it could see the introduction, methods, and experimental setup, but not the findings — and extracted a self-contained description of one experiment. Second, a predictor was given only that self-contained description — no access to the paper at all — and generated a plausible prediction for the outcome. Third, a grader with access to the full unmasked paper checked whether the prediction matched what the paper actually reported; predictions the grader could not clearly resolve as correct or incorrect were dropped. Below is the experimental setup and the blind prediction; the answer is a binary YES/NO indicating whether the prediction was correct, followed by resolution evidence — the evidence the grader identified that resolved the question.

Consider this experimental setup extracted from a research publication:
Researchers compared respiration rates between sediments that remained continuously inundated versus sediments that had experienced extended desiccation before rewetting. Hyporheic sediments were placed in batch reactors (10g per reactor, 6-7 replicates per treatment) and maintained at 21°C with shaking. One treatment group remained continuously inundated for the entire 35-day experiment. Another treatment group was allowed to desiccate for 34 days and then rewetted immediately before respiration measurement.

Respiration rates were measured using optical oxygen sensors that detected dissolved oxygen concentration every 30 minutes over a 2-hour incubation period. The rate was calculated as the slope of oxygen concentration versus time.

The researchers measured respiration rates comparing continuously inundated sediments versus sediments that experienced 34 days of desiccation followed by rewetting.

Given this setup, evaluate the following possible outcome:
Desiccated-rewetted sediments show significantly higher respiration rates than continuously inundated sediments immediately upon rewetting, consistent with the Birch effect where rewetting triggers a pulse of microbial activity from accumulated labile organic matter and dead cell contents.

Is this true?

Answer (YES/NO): NO